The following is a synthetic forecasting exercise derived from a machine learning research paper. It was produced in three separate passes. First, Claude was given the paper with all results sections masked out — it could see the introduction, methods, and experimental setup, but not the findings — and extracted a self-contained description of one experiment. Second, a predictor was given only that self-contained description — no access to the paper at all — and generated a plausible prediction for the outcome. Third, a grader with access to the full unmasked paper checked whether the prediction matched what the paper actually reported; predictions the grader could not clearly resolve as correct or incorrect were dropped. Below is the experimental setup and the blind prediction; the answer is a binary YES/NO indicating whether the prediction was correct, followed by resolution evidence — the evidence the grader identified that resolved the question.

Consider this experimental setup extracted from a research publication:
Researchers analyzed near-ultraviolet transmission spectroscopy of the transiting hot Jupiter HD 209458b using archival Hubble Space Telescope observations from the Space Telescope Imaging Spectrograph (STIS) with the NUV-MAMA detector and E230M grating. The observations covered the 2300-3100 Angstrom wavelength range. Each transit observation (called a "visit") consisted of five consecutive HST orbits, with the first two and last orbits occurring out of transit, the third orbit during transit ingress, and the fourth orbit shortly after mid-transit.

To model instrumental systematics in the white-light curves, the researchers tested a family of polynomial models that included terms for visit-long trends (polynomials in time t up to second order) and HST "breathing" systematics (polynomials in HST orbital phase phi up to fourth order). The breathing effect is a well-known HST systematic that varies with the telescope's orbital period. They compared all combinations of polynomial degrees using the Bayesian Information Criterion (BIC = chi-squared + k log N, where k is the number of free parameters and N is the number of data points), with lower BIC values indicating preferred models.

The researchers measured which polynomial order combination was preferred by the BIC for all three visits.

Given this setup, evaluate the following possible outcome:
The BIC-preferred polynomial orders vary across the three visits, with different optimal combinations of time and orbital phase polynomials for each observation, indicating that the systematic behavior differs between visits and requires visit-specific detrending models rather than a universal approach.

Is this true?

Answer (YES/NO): NO